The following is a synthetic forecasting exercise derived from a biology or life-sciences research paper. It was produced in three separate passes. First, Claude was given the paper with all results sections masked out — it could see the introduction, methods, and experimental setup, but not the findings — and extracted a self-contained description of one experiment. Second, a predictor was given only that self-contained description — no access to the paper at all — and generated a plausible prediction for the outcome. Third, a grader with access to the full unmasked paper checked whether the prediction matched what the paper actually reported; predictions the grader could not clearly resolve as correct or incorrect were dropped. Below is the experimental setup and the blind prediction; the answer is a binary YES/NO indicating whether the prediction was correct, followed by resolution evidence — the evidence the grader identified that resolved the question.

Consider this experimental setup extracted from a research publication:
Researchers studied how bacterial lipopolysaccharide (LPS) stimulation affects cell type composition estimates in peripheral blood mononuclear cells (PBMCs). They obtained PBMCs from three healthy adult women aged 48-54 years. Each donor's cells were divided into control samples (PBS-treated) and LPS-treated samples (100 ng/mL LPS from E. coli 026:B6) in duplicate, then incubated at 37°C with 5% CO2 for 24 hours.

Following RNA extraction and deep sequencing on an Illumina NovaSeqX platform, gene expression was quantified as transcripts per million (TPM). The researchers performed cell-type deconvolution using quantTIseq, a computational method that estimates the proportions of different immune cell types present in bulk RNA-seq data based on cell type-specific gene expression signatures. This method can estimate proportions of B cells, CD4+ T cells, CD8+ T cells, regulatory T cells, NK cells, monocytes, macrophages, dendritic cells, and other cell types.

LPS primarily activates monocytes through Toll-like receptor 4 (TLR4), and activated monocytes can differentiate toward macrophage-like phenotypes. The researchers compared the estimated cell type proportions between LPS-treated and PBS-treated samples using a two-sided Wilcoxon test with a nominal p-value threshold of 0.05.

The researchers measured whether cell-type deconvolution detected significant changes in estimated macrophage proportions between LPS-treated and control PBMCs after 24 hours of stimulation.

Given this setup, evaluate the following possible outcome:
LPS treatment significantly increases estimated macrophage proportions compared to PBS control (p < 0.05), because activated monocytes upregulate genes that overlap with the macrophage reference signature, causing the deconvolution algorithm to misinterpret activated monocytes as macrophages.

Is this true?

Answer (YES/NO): NO